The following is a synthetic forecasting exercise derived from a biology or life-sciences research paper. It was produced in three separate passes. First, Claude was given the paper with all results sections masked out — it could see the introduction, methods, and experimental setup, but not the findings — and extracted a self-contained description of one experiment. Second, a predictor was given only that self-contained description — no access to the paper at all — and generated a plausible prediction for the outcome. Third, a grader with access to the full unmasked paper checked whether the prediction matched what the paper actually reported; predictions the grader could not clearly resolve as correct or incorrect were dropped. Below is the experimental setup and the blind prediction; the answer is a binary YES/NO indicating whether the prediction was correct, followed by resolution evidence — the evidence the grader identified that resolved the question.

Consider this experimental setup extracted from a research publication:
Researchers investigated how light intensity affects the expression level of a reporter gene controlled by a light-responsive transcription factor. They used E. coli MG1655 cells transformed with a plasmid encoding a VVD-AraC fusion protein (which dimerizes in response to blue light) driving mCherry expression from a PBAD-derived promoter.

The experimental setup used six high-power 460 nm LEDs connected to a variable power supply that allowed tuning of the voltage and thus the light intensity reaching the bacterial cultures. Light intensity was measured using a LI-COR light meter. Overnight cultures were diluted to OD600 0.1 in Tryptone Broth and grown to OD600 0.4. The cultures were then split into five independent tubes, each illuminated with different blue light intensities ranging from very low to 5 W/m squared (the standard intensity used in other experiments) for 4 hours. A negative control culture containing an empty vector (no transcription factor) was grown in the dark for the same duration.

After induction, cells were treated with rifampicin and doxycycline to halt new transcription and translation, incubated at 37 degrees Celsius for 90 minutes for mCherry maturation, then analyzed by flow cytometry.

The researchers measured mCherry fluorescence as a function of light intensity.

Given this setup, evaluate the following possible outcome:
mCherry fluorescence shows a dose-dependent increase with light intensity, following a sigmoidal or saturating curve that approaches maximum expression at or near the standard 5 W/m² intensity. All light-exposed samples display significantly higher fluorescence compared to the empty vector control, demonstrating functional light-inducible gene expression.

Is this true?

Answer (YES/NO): NO